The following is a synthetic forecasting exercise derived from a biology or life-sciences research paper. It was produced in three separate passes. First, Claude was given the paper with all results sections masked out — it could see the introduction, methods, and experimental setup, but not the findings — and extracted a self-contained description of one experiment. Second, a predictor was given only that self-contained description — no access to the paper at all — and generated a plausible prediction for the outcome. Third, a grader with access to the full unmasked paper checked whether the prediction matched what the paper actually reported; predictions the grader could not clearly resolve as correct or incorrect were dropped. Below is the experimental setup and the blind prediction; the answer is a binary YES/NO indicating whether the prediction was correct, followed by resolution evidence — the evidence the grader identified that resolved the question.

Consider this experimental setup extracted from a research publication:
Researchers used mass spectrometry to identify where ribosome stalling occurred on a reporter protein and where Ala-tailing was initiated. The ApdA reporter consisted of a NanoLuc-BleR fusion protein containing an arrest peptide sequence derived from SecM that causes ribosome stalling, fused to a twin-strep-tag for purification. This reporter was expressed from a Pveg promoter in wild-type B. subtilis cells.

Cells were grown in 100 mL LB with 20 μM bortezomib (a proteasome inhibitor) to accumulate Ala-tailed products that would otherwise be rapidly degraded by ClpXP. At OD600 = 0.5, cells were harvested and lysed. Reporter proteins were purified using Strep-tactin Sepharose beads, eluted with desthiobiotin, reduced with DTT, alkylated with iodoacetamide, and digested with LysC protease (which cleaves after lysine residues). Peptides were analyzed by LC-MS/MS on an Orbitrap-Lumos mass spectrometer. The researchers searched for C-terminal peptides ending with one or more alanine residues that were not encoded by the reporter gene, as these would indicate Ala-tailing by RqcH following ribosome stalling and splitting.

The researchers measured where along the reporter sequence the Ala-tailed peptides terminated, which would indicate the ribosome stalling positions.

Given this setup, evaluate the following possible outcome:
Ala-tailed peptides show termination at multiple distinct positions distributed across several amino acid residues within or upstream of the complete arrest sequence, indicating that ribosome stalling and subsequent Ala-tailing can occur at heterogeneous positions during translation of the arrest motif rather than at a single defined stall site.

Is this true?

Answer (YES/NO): NO